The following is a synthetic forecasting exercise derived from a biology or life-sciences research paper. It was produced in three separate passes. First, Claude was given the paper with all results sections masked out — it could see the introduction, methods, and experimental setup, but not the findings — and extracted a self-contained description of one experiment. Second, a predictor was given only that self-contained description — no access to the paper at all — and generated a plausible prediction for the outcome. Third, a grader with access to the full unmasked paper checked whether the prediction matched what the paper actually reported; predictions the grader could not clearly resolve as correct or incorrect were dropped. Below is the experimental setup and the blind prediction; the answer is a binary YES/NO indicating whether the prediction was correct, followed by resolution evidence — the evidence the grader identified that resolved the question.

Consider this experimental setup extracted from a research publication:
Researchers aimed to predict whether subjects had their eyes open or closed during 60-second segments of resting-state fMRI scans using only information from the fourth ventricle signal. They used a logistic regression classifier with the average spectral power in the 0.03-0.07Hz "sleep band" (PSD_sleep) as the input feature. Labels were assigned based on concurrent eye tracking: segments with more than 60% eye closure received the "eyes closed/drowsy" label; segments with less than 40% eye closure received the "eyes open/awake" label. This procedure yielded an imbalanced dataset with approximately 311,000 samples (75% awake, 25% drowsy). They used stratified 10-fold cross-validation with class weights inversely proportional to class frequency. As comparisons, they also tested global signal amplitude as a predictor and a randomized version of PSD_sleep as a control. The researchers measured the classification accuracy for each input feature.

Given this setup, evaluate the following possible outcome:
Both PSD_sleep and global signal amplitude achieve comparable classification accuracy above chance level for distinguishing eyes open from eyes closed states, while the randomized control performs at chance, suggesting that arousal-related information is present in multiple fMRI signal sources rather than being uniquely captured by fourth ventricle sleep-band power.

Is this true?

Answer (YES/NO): YES